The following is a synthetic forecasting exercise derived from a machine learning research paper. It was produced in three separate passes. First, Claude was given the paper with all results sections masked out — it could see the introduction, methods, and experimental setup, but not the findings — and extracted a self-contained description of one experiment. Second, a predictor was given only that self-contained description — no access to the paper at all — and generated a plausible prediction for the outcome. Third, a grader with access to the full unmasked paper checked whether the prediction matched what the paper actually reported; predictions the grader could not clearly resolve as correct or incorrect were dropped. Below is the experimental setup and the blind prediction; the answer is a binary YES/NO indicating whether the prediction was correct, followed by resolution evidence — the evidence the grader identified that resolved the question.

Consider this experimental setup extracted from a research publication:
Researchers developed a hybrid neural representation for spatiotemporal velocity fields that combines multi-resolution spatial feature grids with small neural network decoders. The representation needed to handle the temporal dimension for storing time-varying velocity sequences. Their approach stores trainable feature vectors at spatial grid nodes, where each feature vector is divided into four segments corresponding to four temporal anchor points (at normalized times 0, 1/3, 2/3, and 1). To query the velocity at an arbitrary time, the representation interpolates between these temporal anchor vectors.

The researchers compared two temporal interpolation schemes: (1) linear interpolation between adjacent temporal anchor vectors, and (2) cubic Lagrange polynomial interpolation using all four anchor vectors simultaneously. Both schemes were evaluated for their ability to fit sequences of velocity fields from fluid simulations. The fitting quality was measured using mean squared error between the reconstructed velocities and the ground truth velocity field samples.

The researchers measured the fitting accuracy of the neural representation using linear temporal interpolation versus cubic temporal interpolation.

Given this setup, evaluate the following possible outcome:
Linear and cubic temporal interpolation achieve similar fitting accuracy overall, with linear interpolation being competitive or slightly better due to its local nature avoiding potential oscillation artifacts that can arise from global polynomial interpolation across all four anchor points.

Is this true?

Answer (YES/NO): NO